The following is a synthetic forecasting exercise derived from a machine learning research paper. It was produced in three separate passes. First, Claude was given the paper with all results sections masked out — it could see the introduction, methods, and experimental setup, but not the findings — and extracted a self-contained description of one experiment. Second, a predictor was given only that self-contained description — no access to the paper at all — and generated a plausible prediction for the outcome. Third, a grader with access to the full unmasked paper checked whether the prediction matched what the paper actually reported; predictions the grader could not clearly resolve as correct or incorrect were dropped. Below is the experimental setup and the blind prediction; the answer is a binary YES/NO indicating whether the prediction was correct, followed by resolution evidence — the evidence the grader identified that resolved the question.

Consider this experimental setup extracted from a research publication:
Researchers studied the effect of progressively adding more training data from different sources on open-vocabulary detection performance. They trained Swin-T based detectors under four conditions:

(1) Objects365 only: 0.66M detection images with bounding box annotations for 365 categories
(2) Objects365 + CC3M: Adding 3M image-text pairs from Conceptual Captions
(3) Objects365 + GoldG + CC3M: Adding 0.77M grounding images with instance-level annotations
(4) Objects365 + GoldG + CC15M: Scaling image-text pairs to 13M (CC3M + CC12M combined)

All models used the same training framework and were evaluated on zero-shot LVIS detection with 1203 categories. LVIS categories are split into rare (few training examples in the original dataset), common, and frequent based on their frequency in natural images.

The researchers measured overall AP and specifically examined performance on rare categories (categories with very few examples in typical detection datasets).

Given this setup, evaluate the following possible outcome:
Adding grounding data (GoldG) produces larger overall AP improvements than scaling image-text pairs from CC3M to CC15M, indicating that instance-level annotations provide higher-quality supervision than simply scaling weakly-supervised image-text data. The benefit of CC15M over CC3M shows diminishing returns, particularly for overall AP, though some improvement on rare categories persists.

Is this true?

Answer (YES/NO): NO